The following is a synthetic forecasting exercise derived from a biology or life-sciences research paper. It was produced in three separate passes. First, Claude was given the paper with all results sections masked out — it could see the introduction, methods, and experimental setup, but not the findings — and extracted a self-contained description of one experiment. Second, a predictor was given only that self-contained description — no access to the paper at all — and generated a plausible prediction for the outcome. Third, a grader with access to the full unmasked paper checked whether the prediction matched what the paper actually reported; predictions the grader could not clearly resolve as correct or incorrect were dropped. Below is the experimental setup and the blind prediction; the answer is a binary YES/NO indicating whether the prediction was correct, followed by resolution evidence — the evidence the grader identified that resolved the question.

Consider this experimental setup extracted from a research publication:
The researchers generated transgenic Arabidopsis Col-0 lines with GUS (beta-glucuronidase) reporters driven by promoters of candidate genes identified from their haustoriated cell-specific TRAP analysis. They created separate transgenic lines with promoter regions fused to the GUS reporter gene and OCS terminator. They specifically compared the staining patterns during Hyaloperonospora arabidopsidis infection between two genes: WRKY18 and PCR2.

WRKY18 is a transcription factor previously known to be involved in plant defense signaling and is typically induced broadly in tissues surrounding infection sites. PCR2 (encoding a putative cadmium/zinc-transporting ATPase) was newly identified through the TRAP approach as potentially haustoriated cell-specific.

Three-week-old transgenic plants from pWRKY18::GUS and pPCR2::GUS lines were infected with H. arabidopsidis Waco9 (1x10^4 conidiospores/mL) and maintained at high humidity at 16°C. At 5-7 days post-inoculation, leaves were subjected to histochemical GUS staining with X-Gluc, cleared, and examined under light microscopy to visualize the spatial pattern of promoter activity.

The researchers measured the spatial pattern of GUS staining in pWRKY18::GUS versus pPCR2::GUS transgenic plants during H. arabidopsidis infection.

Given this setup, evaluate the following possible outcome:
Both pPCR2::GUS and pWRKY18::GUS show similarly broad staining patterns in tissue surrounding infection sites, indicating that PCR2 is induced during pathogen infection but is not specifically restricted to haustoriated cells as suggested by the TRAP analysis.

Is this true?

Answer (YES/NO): NO